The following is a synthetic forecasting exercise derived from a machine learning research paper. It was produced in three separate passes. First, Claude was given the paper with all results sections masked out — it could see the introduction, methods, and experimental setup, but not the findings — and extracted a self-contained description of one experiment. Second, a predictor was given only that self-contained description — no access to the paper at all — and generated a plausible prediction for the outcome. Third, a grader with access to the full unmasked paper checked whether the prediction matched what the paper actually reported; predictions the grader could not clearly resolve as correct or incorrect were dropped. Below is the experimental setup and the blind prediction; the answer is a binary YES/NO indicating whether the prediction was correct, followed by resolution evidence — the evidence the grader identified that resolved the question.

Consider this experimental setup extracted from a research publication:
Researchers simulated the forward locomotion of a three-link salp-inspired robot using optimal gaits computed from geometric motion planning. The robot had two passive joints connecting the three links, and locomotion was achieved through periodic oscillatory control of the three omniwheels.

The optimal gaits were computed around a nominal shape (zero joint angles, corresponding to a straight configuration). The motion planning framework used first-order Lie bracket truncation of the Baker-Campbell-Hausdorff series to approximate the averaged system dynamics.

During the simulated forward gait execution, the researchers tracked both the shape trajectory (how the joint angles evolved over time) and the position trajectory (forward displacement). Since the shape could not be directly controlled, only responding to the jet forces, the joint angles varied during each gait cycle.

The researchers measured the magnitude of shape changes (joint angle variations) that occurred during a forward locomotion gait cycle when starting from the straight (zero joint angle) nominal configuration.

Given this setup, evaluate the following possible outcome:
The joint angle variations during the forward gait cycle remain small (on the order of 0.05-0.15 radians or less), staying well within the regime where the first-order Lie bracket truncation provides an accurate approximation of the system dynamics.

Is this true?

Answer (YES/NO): NO